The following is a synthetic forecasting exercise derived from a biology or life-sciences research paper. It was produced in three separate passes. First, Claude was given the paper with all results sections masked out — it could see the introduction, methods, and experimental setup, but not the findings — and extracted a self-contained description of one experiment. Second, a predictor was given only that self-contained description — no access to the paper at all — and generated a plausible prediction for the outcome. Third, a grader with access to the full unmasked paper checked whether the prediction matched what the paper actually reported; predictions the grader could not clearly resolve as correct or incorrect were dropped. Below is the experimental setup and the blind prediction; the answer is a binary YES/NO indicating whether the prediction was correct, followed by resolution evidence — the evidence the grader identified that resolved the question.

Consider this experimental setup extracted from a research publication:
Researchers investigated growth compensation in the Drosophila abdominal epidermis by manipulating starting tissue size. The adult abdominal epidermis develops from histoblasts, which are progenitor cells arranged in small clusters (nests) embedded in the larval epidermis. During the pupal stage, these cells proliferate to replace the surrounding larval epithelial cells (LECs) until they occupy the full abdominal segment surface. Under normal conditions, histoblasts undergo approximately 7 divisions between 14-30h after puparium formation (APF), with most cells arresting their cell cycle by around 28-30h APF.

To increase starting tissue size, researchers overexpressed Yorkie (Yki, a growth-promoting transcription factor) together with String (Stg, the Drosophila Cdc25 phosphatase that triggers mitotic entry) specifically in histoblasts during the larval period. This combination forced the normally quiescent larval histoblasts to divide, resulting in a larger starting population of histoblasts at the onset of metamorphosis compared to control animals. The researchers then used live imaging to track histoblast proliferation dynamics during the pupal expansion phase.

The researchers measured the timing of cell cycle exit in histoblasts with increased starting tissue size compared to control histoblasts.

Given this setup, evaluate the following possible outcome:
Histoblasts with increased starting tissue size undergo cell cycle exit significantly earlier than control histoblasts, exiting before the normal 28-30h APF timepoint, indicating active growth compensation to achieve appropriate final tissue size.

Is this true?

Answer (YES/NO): YES